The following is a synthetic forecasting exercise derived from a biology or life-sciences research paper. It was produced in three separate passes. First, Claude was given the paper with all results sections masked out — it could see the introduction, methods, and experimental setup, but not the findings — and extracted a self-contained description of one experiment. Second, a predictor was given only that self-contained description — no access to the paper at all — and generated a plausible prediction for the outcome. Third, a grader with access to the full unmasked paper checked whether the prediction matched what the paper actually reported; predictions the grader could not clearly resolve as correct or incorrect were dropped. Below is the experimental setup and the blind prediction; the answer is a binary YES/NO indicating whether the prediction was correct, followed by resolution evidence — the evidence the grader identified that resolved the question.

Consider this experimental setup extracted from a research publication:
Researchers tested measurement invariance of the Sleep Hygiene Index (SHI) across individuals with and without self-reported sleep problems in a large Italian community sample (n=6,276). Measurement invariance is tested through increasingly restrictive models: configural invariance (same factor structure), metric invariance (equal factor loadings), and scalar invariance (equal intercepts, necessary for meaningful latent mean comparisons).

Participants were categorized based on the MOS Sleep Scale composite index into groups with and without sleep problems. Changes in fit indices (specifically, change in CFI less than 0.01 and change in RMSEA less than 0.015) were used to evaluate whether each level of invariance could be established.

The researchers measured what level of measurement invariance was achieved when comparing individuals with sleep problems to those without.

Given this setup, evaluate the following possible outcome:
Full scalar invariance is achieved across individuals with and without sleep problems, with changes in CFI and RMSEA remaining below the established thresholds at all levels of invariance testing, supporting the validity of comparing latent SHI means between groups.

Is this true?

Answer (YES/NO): NO